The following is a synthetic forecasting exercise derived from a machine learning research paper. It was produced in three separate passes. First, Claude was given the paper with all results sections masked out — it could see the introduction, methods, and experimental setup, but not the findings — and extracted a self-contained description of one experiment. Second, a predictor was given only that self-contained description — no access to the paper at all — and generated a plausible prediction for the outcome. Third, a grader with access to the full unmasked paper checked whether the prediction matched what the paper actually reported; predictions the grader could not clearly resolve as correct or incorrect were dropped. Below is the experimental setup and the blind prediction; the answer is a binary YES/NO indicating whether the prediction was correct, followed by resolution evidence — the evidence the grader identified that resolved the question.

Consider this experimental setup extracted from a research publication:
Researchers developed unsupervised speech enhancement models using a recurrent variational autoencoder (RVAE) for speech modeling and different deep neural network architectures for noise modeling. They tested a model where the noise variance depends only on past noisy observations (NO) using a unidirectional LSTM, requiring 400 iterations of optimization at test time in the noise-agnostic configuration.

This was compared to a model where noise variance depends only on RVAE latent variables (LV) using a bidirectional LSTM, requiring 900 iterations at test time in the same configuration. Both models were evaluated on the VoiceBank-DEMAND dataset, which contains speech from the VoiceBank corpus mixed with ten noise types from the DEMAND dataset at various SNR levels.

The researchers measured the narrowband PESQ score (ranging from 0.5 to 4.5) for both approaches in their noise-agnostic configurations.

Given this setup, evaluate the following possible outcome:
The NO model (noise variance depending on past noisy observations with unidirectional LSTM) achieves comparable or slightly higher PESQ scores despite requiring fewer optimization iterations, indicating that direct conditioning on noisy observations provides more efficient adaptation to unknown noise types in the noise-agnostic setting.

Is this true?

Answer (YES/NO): YES